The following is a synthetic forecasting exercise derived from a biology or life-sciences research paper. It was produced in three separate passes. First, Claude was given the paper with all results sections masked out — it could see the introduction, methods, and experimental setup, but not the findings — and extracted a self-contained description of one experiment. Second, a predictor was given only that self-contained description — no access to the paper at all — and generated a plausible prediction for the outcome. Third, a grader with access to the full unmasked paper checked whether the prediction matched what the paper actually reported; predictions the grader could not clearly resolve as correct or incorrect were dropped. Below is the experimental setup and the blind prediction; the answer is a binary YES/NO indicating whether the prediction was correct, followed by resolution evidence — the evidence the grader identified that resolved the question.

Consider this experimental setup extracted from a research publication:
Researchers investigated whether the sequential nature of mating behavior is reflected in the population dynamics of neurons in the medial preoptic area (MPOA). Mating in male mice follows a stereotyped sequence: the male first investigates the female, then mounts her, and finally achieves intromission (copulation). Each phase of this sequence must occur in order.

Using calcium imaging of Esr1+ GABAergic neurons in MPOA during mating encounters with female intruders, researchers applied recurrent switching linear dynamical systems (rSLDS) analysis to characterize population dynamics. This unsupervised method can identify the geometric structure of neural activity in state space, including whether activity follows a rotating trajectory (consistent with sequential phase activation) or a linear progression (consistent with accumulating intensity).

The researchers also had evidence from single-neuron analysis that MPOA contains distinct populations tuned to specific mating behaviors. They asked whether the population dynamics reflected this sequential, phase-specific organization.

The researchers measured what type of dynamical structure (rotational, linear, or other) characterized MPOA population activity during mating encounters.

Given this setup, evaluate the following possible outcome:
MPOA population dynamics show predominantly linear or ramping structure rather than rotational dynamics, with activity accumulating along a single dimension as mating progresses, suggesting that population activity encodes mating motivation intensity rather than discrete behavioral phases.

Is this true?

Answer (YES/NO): NO